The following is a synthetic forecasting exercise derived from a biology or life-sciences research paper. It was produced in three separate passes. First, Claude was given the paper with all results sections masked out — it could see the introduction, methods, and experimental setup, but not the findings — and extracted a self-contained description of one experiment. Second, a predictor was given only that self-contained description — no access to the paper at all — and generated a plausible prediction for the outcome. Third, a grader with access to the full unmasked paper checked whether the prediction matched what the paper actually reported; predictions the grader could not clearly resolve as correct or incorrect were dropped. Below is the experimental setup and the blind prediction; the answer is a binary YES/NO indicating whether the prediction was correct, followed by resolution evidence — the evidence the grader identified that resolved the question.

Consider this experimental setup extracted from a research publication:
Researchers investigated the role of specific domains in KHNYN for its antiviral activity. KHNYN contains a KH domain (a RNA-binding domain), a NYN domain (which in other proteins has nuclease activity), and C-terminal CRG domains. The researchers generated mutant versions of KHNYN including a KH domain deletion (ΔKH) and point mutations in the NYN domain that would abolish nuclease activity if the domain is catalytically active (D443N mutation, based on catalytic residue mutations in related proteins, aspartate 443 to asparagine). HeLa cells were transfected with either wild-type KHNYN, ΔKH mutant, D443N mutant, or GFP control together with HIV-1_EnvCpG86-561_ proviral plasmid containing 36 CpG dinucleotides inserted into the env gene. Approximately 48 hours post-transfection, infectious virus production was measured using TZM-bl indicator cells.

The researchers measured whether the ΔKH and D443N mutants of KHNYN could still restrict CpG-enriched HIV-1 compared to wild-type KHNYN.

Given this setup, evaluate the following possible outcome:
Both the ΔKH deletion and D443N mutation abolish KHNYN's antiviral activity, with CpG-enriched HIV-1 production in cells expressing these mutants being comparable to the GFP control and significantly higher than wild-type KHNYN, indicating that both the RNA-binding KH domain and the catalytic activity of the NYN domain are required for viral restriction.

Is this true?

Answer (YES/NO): NO